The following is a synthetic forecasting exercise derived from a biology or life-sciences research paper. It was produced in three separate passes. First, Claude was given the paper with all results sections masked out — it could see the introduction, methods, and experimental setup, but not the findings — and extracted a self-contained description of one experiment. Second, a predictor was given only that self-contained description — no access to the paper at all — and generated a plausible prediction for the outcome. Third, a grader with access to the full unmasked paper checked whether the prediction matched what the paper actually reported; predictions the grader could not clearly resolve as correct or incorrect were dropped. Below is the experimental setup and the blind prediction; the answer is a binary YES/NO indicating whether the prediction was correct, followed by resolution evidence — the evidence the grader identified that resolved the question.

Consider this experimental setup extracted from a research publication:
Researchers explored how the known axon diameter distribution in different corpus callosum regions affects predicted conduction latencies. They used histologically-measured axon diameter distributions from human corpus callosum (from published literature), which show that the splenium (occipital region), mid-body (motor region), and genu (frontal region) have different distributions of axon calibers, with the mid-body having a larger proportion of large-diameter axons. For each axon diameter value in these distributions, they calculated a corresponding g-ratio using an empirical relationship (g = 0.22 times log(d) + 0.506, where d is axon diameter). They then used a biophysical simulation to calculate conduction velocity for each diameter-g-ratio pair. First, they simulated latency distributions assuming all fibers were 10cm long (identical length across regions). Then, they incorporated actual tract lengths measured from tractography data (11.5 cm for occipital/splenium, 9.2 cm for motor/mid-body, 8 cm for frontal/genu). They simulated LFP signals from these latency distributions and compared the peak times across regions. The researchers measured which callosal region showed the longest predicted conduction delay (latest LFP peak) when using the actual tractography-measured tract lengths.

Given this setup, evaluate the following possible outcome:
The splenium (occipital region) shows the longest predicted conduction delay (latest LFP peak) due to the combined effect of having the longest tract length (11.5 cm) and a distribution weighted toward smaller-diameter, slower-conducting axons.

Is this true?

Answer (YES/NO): YES